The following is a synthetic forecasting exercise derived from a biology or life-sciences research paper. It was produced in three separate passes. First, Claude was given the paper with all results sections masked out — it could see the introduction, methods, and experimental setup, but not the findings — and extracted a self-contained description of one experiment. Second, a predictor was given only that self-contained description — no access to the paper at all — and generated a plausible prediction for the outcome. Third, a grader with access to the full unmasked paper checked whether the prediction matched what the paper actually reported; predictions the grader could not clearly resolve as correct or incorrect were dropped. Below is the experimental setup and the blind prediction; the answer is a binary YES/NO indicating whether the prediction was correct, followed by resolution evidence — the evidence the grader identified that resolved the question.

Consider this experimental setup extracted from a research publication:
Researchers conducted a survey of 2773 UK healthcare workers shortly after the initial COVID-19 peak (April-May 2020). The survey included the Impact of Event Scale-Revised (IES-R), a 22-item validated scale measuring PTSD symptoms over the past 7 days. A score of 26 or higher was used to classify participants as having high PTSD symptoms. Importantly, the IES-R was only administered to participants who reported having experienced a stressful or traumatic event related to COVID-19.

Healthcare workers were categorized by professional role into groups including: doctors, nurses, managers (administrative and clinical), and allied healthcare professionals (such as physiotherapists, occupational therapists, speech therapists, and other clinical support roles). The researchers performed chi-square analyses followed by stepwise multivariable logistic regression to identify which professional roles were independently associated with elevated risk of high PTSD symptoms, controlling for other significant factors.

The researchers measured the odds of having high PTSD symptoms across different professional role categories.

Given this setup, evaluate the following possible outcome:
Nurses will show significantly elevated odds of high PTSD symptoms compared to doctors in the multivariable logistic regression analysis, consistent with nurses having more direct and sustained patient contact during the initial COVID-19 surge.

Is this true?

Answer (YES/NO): YES